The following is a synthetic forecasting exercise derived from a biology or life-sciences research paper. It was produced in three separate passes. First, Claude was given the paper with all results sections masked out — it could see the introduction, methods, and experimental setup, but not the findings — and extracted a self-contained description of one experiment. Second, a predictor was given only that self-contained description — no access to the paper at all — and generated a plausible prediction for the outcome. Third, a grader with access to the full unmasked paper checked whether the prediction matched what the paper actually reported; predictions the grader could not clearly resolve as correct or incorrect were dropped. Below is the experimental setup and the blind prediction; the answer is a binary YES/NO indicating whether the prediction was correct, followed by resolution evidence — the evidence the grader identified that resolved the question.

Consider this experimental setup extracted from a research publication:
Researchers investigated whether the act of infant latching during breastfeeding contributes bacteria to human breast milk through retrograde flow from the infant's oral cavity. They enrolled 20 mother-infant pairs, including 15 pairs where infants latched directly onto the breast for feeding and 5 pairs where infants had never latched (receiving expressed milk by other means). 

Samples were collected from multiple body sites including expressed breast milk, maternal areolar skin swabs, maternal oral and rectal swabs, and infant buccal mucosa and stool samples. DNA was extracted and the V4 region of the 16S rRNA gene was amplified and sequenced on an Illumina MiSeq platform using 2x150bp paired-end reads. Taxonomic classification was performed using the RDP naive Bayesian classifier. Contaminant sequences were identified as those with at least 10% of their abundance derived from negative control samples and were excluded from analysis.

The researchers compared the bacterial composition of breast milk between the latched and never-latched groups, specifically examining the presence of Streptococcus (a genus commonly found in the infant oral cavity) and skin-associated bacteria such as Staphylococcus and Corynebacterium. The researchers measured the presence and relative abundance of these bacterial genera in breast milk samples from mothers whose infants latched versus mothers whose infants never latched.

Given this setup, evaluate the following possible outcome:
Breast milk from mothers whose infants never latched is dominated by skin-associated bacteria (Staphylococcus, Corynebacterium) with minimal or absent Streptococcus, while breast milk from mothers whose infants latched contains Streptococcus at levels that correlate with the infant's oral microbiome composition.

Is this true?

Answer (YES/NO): NO